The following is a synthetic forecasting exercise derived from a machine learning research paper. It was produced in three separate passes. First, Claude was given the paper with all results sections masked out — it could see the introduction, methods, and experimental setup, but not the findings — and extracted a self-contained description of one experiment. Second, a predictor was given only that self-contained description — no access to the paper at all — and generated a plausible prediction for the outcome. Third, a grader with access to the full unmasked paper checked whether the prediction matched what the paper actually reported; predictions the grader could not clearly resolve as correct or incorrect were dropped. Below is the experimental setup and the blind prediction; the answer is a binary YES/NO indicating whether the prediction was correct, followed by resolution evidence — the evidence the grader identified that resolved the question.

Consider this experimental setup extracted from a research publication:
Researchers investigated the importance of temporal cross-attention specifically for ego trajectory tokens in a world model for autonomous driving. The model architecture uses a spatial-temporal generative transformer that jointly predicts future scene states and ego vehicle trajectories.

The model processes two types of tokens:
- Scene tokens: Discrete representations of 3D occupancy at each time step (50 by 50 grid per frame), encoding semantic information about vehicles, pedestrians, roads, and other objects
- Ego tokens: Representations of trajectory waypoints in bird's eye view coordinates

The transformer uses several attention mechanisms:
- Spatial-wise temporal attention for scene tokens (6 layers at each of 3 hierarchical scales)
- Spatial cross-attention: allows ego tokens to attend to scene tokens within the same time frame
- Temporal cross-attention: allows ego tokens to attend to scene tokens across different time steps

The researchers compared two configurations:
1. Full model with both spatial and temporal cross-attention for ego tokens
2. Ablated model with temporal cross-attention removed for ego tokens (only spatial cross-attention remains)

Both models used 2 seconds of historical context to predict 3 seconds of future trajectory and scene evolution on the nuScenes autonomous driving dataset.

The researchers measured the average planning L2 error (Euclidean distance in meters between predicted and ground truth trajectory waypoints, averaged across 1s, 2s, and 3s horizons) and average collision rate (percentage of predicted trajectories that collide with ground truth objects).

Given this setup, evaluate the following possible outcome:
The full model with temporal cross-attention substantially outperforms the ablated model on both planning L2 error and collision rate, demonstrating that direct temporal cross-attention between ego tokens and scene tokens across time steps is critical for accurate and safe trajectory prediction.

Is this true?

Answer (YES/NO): YES